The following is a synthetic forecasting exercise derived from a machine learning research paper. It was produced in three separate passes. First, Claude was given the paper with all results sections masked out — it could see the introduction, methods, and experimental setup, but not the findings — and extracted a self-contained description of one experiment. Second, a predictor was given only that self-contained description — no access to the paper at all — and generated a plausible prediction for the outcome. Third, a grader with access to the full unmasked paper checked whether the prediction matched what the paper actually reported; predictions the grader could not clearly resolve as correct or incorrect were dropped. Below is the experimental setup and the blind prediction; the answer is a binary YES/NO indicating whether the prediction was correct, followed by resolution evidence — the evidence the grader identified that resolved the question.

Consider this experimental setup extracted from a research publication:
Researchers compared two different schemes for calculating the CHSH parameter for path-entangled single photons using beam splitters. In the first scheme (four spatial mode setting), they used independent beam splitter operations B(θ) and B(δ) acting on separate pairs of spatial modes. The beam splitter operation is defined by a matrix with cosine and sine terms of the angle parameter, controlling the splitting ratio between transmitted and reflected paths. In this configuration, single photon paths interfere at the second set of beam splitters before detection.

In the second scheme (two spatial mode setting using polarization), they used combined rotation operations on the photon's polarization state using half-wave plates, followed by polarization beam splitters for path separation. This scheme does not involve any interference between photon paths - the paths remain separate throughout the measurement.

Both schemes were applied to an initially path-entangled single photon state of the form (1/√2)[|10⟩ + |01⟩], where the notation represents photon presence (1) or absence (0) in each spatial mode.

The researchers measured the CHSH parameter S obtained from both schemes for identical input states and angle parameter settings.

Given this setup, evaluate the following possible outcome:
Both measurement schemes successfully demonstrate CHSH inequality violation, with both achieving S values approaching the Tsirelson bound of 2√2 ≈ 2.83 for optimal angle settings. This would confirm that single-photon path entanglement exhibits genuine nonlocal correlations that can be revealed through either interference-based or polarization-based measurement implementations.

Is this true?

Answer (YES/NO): YES